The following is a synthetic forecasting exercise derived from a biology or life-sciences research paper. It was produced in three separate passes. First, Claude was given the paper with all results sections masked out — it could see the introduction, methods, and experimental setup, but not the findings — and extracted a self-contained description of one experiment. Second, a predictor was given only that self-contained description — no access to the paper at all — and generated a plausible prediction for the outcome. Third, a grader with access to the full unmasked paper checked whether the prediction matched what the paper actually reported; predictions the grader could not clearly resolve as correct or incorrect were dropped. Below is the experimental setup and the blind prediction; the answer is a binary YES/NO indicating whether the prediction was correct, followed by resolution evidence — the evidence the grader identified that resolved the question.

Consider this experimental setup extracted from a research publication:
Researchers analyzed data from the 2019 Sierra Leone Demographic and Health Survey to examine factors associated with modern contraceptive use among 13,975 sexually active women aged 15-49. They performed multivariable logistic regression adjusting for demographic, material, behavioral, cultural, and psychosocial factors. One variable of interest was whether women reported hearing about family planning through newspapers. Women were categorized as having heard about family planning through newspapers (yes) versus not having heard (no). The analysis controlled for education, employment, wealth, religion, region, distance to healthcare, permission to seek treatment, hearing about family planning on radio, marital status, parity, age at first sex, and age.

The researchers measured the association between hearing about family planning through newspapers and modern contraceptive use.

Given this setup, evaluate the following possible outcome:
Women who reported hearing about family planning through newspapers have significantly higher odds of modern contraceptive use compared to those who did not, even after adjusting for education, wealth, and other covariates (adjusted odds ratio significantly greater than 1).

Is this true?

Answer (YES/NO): NO